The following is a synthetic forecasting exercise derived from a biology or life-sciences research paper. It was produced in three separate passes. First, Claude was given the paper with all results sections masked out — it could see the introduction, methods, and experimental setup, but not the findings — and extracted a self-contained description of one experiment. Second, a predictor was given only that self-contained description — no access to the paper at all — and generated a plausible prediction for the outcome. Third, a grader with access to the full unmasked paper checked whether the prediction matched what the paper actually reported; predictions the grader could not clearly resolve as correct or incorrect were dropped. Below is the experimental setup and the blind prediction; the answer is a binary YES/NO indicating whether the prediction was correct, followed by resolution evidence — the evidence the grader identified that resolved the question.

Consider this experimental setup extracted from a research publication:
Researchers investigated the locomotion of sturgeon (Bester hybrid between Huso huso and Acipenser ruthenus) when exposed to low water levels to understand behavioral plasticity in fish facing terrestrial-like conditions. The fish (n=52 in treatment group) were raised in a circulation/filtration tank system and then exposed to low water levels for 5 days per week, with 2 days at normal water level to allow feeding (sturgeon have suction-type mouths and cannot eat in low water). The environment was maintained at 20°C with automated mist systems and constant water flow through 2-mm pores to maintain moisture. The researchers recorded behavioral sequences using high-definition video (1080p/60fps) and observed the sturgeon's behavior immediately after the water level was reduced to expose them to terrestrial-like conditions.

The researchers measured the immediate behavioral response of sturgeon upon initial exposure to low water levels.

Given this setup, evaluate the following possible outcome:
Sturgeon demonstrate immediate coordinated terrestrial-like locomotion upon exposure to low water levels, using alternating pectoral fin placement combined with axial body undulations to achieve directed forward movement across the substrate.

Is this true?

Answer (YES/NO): NO